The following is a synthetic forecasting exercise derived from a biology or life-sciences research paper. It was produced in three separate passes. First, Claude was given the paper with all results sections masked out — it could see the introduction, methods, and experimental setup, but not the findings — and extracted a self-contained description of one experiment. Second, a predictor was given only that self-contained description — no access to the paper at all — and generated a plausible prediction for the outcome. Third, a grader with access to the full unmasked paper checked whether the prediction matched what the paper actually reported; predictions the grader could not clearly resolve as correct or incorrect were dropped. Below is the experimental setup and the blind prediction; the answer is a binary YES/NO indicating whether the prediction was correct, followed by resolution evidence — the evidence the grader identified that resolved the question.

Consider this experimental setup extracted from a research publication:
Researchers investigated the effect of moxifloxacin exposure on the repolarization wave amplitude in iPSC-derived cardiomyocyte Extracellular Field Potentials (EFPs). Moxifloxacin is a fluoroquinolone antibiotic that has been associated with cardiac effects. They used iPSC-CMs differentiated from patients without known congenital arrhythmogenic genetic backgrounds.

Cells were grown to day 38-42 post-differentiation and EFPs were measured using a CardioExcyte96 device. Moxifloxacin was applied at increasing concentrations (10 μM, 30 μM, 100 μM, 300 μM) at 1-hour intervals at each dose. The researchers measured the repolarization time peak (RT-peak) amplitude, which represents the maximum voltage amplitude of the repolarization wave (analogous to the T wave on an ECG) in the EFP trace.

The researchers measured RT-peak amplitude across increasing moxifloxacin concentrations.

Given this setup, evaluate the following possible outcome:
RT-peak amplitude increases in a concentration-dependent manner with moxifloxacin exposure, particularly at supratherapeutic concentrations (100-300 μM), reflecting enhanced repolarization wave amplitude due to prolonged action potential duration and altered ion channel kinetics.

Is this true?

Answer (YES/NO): NO